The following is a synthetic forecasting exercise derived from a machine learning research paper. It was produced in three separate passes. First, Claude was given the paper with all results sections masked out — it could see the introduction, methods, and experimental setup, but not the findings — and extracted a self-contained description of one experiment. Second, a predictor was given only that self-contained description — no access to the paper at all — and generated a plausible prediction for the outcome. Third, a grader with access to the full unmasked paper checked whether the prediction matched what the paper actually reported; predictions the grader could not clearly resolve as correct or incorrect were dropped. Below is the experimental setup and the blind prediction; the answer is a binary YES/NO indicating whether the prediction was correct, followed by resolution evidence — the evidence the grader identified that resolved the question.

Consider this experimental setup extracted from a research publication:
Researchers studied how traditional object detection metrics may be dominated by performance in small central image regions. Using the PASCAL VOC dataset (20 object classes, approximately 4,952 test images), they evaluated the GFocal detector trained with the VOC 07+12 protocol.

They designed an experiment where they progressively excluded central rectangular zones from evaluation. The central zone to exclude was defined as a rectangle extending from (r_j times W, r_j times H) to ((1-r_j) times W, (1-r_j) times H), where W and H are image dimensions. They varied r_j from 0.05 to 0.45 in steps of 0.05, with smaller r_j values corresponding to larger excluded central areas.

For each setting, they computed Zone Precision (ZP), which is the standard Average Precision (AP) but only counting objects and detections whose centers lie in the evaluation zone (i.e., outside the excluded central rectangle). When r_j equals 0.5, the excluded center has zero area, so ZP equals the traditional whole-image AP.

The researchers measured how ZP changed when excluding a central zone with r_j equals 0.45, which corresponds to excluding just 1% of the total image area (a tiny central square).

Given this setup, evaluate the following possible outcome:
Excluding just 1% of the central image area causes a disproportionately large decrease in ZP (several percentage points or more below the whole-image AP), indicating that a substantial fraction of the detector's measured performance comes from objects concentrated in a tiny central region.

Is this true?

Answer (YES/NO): YES